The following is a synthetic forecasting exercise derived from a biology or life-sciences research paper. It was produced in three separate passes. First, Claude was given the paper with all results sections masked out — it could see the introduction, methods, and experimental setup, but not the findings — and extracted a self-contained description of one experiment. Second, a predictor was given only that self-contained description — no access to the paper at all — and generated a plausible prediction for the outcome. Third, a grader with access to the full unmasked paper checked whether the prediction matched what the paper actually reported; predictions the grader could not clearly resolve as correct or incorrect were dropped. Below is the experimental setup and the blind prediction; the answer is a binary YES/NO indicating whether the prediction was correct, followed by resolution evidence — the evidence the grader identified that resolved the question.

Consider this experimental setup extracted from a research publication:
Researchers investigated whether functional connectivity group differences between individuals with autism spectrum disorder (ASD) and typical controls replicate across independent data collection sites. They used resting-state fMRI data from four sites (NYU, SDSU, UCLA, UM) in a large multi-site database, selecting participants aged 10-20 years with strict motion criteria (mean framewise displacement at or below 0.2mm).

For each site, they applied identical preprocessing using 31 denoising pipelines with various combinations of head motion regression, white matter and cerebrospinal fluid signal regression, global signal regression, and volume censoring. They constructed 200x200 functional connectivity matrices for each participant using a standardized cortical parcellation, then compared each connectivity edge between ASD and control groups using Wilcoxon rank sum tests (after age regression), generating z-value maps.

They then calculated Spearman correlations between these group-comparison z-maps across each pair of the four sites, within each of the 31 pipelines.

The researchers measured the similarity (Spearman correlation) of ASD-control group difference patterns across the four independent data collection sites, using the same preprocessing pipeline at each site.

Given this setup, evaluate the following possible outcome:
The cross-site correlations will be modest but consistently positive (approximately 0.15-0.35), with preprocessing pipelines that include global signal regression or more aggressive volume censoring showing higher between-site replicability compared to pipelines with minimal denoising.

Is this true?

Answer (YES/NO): NO